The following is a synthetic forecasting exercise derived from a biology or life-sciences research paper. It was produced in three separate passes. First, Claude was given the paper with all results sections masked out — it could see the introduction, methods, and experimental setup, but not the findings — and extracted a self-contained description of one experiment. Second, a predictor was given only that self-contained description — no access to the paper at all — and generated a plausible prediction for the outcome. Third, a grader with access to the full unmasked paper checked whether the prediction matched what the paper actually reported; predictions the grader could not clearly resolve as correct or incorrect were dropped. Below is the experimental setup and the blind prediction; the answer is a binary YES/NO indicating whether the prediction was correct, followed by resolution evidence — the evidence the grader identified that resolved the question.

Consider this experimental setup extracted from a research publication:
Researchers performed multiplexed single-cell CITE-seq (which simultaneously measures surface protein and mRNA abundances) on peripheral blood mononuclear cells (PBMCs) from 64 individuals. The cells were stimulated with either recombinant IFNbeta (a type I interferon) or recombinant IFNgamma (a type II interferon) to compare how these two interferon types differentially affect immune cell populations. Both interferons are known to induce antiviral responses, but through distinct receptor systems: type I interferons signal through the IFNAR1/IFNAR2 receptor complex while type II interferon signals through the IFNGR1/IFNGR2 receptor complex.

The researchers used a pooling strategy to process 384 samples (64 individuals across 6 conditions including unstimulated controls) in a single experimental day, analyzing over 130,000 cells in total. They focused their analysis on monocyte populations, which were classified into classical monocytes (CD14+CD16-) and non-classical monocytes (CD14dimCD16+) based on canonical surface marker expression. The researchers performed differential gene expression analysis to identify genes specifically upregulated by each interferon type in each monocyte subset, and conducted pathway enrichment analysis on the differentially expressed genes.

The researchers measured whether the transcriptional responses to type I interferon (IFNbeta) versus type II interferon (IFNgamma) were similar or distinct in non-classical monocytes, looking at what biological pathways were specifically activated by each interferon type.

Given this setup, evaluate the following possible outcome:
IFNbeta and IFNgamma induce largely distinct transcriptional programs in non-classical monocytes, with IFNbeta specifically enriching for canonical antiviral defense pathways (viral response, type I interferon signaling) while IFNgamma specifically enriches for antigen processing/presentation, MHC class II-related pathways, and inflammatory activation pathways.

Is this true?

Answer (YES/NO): NO